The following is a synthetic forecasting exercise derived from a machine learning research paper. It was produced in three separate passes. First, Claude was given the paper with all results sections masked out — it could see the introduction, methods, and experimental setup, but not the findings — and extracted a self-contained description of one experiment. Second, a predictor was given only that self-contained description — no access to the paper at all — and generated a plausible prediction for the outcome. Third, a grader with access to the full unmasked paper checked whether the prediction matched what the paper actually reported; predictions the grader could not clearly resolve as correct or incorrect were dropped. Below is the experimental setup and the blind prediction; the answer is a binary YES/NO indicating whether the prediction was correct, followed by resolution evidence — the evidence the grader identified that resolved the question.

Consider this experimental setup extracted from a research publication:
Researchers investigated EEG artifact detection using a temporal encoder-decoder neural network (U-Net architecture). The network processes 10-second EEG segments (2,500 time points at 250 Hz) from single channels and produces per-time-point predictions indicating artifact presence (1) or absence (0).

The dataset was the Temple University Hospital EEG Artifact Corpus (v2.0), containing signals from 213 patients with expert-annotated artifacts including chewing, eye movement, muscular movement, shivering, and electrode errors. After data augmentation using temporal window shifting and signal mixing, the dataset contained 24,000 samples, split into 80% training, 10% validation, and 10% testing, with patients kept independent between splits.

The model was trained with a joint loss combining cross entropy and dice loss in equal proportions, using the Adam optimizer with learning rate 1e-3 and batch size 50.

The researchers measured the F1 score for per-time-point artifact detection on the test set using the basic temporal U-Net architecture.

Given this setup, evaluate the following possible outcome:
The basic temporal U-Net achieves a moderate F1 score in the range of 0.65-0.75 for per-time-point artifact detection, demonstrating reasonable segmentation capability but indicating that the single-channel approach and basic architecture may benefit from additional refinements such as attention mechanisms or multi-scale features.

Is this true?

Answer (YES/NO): NO